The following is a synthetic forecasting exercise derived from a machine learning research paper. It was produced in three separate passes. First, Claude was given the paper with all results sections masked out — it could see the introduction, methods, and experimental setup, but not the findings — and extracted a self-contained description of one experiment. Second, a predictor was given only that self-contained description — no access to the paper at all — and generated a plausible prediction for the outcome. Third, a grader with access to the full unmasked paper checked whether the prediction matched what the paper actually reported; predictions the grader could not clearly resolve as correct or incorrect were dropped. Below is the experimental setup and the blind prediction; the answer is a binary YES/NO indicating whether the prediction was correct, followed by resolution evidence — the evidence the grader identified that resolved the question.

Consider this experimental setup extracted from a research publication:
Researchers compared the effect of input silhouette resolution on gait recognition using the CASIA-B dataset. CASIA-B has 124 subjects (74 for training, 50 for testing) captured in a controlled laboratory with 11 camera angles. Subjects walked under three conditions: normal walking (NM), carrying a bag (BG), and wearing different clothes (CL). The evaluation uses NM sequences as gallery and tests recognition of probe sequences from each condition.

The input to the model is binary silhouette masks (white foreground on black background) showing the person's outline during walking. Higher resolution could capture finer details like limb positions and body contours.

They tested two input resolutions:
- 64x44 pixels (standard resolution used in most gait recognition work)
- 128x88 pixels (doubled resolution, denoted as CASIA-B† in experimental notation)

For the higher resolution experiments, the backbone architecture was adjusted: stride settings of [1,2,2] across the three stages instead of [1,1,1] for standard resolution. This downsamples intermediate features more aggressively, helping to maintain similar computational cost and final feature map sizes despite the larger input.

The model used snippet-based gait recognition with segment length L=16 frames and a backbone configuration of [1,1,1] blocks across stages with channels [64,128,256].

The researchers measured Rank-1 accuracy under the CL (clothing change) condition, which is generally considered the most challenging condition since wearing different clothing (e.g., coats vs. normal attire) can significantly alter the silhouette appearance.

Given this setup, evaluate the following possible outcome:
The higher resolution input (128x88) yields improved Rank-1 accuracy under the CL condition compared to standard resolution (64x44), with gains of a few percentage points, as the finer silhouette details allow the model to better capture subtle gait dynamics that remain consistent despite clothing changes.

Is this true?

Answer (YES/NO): YES